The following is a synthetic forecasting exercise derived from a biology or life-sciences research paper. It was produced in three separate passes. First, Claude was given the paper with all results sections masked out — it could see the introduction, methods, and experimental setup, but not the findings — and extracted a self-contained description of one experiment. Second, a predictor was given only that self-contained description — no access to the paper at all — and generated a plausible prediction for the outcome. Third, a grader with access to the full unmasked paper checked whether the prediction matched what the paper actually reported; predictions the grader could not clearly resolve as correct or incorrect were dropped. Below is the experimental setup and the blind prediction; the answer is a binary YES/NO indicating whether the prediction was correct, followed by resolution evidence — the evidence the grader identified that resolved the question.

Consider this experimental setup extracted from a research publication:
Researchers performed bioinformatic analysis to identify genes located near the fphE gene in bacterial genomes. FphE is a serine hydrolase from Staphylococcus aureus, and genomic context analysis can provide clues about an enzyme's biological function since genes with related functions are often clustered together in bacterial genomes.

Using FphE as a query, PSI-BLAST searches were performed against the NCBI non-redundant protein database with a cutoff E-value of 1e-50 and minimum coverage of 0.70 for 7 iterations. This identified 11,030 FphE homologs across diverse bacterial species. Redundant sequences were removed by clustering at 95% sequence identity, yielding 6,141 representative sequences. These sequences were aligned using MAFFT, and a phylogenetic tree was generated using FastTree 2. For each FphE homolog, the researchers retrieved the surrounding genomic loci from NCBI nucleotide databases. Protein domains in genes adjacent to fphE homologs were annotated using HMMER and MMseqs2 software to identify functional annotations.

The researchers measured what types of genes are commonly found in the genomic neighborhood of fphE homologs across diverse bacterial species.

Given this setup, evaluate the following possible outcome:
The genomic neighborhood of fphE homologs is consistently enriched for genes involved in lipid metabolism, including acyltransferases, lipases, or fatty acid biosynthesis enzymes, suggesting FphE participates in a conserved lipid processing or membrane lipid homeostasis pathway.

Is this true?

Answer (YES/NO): NO